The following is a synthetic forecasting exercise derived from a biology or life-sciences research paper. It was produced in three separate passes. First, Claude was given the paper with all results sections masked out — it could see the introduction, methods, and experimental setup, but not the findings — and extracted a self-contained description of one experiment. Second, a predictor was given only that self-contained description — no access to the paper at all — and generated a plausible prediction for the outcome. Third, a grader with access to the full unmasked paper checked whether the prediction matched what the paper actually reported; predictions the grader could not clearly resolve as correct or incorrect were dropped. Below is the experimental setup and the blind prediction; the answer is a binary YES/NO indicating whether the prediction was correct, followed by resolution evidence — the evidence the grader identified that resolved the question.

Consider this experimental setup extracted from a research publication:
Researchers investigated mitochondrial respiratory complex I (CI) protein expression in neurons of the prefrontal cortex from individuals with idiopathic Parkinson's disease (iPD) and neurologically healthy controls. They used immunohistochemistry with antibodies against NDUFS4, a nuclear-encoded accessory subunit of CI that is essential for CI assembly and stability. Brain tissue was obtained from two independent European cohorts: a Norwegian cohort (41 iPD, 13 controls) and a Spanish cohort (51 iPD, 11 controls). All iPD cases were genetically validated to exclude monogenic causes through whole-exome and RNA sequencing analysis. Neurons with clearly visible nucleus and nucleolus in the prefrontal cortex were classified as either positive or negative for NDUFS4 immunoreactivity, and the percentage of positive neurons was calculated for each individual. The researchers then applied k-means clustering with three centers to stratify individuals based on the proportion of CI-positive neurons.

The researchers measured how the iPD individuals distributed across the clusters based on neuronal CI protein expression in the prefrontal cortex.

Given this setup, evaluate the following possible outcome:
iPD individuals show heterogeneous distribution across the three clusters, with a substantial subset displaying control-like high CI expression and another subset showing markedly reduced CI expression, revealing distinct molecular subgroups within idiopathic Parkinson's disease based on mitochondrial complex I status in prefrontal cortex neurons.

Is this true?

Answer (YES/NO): YES